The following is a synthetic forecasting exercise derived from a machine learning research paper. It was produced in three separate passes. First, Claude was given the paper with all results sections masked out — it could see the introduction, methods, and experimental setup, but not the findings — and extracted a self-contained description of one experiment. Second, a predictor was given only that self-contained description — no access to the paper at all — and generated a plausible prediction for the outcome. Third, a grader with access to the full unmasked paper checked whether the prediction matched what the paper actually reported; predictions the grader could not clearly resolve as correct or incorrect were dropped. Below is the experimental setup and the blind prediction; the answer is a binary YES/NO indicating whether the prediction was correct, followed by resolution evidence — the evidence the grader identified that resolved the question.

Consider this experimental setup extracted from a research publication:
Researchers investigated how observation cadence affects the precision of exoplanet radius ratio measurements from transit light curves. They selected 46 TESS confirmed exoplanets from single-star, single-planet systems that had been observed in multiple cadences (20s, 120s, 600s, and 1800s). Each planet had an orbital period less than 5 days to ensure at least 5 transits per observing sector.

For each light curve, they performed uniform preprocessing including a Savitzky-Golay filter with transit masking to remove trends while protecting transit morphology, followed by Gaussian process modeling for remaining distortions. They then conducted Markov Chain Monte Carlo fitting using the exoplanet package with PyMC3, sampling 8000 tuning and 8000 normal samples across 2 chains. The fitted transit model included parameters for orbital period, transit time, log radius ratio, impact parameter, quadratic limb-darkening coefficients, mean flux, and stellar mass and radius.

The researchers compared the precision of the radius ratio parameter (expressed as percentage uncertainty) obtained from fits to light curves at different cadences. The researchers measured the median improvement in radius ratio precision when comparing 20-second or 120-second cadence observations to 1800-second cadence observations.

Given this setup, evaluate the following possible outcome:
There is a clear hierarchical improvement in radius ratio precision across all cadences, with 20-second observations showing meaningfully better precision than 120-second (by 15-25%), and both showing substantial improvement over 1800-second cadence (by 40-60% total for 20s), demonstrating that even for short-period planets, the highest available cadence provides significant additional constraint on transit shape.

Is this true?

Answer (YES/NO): NO